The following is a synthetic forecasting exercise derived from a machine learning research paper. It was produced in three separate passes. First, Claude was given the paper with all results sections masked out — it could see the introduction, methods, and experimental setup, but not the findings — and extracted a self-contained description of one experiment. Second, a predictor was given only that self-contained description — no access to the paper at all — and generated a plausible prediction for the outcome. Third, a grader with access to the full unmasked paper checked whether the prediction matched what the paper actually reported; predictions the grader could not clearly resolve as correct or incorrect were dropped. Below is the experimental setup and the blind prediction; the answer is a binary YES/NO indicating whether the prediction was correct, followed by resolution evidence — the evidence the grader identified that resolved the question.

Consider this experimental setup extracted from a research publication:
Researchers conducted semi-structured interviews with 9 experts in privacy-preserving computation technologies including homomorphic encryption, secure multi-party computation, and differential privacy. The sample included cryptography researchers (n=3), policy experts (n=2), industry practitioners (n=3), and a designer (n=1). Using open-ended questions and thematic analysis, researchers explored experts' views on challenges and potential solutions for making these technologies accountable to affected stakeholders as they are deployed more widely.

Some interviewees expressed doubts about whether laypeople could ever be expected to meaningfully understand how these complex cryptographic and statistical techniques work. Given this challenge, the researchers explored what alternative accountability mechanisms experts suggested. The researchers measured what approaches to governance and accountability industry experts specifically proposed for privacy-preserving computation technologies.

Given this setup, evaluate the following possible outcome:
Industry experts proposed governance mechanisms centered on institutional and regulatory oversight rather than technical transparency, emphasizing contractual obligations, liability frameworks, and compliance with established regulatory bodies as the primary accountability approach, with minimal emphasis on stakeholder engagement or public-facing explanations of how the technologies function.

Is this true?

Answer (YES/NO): NO